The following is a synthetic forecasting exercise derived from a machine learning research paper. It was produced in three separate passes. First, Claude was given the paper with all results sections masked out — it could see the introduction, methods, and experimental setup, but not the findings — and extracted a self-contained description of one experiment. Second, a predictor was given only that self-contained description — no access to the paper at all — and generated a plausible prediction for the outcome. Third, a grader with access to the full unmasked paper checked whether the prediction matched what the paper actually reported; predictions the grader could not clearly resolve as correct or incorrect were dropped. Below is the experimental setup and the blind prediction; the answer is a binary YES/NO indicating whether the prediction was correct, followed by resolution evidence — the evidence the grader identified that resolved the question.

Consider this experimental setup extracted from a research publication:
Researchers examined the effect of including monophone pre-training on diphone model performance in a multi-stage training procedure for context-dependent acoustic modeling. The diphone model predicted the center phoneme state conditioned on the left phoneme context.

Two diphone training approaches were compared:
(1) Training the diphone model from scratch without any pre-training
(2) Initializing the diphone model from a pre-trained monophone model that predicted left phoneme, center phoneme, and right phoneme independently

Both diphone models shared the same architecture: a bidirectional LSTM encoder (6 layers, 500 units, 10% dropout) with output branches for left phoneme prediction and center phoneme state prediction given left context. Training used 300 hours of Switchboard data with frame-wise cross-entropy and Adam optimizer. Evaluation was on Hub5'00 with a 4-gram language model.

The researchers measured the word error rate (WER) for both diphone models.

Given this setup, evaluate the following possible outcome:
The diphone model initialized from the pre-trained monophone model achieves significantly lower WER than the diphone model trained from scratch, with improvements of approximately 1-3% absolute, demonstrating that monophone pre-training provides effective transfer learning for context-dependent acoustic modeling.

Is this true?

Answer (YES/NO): NO